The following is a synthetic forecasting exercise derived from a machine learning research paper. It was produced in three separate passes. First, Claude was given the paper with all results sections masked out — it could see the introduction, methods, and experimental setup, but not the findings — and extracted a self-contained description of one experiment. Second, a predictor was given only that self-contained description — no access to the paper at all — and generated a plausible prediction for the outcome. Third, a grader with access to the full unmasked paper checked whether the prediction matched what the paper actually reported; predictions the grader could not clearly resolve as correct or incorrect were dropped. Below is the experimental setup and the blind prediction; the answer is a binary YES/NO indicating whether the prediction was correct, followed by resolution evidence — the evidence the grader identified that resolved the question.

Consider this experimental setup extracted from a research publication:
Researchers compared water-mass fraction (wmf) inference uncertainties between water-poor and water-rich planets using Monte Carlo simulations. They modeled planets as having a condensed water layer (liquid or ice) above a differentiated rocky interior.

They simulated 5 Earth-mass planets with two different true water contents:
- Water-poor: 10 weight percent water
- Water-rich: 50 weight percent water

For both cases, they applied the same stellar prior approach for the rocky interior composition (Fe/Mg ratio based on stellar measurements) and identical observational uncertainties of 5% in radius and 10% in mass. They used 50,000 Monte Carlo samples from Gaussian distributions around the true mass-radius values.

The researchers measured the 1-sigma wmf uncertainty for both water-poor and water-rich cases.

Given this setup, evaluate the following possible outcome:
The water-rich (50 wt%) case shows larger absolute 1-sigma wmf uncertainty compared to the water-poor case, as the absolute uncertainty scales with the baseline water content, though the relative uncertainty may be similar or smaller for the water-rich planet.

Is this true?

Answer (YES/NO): YES